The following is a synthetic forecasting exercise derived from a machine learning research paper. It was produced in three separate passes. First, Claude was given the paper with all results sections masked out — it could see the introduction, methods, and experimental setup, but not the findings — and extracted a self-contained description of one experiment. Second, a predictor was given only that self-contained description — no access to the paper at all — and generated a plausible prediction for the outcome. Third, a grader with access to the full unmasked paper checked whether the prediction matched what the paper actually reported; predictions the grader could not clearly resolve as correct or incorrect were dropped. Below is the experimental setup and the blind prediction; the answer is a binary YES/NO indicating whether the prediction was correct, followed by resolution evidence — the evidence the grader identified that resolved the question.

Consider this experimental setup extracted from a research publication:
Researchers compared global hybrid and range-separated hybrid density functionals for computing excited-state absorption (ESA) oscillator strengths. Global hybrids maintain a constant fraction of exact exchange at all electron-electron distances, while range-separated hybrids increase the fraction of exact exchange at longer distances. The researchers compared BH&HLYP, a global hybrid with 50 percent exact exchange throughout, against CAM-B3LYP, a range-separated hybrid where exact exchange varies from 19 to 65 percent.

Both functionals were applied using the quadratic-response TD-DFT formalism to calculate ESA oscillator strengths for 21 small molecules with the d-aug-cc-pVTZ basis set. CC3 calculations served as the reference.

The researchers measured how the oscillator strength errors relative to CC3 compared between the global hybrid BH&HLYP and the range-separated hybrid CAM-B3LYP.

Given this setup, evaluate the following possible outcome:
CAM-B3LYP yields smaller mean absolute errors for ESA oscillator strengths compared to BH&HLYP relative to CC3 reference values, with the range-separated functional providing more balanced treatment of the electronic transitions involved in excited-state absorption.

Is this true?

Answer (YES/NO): YES